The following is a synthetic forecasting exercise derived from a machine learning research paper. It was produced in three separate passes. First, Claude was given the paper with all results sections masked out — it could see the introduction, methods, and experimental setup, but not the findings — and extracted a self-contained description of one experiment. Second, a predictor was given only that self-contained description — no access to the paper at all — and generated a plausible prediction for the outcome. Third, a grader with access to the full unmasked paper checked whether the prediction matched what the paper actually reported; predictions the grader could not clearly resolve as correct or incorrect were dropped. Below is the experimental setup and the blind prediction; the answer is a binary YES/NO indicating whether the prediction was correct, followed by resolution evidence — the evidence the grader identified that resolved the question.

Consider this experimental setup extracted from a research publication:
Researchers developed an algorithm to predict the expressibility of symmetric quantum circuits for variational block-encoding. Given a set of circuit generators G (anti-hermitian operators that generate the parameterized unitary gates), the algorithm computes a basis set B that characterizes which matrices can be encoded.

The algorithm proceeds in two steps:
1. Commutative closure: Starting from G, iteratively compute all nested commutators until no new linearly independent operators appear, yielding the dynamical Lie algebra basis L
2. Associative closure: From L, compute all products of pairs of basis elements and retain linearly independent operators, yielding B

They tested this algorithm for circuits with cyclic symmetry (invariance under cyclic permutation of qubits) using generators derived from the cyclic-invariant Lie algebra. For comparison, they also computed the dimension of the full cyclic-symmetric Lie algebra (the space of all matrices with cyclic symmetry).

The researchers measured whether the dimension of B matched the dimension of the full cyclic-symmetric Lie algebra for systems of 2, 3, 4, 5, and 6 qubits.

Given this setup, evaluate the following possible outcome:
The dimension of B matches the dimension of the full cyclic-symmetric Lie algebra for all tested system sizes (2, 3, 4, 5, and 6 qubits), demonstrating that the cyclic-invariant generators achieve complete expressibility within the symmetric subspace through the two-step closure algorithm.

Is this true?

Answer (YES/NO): NO